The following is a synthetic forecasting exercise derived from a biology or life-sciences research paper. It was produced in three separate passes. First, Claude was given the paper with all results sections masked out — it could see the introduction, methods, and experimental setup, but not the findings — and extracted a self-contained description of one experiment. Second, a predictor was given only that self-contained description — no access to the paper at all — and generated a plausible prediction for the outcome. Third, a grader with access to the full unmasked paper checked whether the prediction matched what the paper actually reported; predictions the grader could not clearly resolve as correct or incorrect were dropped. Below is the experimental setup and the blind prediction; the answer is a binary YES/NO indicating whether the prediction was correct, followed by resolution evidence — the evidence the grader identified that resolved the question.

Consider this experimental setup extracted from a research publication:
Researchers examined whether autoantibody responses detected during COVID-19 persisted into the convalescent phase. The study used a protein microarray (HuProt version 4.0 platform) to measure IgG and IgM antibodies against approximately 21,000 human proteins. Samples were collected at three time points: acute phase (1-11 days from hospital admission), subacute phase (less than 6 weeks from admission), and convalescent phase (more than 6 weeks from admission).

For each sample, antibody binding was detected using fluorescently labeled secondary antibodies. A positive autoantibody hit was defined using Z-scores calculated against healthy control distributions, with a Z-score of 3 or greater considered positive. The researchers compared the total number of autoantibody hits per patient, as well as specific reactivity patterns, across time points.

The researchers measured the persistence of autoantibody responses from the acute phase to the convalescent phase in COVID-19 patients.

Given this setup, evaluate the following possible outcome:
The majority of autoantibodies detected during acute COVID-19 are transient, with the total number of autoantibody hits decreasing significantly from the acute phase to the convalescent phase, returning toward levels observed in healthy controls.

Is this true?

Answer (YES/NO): NO